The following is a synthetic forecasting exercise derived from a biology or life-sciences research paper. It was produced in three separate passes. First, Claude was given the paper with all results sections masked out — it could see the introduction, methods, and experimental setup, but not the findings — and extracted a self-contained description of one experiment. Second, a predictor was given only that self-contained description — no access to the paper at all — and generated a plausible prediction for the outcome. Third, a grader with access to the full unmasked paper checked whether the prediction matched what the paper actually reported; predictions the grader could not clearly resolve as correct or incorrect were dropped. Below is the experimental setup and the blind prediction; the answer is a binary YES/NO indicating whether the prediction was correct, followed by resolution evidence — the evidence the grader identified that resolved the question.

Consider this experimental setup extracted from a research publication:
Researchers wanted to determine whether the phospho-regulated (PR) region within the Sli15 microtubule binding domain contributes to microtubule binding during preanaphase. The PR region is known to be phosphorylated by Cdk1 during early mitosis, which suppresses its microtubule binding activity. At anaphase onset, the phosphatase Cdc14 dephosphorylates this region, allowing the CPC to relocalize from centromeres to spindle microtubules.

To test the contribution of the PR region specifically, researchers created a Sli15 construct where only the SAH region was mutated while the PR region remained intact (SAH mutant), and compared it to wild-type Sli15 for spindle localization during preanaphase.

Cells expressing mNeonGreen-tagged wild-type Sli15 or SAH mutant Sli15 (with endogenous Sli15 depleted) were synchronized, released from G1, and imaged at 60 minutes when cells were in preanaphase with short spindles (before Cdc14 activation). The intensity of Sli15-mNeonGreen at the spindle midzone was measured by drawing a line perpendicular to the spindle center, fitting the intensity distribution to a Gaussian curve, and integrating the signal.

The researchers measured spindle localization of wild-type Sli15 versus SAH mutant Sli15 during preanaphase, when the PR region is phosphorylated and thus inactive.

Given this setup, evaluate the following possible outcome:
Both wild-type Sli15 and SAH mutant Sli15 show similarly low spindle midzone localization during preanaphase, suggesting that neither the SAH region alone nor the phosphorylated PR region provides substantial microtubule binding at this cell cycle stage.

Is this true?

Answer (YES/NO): NO